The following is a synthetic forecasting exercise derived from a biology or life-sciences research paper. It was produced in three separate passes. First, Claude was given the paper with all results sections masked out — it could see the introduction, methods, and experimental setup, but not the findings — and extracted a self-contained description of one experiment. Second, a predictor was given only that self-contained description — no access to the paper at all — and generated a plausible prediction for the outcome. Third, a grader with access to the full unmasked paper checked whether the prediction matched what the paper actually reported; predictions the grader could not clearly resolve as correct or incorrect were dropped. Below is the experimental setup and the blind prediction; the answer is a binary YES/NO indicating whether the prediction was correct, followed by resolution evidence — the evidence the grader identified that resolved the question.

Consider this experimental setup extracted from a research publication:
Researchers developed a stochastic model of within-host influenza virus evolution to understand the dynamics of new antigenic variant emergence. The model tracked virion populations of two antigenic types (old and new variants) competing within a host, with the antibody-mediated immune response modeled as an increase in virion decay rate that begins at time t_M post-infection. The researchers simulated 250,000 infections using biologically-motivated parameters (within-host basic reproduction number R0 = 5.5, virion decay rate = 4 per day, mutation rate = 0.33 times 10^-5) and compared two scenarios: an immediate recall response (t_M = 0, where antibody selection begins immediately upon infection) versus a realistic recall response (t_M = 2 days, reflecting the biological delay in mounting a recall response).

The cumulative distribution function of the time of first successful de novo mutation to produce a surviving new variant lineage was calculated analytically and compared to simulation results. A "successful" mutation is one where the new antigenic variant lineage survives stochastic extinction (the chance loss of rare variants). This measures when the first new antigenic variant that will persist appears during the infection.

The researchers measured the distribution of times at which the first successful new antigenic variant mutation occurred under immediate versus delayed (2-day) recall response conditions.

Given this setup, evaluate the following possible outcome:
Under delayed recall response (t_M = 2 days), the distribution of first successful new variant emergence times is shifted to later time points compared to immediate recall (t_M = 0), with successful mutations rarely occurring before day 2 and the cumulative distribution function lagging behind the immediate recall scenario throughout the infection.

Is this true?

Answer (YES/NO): NO